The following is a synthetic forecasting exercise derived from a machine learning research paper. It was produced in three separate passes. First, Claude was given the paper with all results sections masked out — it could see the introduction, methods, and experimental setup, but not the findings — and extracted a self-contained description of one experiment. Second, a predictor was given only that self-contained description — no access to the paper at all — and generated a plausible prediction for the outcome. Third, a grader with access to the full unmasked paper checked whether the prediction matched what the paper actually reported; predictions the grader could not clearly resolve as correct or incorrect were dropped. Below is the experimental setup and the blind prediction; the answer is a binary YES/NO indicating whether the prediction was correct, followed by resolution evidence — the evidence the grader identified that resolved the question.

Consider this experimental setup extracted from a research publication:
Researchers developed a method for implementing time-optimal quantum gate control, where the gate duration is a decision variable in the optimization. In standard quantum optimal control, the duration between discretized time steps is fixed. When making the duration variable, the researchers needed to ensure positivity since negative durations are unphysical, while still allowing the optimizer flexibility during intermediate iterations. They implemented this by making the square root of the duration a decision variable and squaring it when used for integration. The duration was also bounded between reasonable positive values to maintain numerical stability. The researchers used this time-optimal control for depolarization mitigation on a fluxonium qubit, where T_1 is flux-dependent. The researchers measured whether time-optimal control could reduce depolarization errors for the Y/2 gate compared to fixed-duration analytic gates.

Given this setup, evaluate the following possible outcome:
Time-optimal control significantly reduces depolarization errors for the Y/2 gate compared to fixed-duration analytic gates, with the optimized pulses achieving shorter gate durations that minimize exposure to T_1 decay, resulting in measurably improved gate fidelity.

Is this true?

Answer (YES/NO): NO